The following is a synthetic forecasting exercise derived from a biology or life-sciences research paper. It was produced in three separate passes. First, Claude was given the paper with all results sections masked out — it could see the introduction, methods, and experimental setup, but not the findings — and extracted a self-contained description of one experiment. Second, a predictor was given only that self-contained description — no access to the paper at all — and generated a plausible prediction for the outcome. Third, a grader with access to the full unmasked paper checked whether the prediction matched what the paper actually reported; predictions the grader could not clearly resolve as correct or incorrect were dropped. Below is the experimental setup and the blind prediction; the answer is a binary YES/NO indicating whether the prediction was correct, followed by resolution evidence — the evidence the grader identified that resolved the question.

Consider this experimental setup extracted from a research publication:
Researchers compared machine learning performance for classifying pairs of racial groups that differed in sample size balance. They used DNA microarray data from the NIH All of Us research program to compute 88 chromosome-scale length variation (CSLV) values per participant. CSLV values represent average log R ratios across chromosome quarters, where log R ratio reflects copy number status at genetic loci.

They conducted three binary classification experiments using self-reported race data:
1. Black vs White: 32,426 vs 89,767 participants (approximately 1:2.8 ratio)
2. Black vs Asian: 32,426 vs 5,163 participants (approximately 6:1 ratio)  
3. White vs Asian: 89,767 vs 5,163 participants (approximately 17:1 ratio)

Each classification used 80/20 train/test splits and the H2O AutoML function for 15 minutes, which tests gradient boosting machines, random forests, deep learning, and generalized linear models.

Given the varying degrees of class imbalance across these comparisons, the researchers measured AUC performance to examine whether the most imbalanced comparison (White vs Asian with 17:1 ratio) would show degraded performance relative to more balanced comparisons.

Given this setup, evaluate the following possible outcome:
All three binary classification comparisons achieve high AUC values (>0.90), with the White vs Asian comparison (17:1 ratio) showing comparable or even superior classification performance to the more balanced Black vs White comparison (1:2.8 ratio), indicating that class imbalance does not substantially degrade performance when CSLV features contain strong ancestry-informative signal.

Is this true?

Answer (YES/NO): NO